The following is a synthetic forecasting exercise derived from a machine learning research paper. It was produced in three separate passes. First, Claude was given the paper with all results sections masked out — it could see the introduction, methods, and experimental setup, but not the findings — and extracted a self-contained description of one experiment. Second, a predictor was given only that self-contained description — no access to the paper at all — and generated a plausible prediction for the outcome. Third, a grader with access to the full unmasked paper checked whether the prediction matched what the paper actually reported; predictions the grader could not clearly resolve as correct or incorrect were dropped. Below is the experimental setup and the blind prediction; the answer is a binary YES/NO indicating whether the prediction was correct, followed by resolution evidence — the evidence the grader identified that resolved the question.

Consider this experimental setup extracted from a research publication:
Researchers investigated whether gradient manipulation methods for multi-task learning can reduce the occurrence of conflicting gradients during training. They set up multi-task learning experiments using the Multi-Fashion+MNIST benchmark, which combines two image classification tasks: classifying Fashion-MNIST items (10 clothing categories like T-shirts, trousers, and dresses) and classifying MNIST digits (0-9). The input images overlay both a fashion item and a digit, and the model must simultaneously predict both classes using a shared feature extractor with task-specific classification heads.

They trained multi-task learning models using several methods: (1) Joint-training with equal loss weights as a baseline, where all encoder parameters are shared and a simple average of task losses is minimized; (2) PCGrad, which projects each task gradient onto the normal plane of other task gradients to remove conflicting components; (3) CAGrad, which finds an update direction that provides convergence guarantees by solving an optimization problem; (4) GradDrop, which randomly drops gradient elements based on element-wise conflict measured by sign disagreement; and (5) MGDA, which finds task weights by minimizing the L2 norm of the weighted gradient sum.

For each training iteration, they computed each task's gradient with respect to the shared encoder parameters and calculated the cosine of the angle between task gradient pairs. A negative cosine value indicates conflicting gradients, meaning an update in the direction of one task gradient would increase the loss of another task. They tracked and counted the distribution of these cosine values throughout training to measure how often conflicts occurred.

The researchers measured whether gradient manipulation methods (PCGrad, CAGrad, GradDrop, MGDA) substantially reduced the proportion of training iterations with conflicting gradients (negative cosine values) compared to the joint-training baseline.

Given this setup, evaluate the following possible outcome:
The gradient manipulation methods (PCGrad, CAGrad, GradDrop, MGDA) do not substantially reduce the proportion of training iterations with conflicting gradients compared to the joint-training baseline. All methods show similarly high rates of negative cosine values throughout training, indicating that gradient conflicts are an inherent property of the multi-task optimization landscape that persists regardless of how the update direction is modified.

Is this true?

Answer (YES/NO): YES